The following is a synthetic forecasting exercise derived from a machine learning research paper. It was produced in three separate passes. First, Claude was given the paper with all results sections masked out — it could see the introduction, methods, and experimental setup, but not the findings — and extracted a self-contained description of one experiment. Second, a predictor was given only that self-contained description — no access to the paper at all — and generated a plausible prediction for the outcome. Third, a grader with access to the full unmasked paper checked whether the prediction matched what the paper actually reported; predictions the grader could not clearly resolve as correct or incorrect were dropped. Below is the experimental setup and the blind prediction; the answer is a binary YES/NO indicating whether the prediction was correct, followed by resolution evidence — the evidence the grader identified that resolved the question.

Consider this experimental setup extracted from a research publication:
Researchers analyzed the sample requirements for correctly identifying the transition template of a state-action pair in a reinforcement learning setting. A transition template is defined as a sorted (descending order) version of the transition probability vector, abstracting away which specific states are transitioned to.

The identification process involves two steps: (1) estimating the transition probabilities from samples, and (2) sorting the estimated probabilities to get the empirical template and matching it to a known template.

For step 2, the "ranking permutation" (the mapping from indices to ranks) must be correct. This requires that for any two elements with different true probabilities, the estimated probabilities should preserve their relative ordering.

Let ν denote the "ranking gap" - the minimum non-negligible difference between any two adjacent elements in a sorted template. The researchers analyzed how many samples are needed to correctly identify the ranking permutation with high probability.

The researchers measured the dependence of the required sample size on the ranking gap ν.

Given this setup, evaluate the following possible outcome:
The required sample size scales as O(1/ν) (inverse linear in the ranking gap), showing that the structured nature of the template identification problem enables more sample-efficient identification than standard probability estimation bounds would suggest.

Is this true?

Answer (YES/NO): NO